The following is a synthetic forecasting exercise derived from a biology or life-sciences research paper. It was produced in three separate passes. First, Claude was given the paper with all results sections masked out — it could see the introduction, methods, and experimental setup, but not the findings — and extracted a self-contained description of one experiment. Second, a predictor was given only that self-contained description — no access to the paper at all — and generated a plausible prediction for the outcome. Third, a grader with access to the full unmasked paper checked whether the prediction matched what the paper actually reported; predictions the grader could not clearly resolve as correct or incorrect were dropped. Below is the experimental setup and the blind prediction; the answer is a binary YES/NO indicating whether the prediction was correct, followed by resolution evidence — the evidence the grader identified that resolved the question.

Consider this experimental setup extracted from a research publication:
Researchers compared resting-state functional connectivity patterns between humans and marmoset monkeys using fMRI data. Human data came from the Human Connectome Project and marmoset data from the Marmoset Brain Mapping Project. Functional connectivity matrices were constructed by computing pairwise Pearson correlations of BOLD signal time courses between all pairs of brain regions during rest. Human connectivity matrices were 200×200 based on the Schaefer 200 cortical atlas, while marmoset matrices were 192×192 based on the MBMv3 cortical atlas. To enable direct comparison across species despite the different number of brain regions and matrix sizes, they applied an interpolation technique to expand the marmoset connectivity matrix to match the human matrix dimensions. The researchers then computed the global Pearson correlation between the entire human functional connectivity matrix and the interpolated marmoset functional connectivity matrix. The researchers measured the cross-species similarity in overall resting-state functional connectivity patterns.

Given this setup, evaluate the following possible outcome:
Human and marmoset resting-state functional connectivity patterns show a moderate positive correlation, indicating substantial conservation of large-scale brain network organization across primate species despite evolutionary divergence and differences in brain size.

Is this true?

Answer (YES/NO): NO